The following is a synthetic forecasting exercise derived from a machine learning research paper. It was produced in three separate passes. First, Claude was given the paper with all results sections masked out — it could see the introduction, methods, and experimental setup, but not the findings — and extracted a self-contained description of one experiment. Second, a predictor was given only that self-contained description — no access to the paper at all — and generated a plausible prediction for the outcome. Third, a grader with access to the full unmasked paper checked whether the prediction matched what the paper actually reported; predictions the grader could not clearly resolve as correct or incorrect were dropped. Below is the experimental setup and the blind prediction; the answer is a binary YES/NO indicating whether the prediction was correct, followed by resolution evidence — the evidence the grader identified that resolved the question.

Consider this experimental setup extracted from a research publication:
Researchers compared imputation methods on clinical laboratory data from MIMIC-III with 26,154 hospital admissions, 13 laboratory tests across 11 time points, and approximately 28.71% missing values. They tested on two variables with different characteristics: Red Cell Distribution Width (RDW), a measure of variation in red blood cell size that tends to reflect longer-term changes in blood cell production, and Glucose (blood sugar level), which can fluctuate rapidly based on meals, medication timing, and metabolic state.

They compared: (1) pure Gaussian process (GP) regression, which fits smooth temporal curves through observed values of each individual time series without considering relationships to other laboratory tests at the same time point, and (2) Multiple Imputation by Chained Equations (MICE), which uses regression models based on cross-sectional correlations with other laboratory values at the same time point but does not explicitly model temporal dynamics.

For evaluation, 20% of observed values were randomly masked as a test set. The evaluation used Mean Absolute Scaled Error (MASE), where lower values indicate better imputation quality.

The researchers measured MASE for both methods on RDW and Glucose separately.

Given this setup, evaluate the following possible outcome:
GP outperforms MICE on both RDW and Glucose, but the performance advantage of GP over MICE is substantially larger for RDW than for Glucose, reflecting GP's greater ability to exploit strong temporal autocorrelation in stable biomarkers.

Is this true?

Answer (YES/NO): NO